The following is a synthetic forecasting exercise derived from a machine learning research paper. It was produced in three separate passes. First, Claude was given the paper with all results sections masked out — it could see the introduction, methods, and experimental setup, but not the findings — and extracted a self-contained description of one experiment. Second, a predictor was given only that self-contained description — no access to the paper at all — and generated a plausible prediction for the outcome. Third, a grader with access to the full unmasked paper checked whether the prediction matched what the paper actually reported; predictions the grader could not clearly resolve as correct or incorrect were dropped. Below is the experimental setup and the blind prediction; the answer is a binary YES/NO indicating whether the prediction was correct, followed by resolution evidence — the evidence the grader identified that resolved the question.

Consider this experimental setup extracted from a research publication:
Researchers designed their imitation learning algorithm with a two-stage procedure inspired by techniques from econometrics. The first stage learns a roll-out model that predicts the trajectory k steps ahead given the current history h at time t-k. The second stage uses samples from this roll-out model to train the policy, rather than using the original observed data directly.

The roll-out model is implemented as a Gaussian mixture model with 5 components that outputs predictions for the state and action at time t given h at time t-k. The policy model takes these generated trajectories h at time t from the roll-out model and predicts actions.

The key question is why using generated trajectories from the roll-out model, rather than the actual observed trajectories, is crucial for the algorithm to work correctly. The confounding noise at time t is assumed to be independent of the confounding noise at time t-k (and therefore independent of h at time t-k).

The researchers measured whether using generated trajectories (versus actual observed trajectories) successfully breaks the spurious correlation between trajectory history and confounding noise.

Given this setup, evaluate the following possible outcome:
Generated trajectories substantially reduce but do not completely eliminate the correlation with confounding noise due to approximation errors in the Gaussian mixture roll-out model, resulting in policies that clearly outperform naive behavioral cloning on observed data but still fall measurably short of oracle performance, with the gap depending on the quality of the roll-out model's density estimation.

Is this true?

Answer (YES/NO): NO